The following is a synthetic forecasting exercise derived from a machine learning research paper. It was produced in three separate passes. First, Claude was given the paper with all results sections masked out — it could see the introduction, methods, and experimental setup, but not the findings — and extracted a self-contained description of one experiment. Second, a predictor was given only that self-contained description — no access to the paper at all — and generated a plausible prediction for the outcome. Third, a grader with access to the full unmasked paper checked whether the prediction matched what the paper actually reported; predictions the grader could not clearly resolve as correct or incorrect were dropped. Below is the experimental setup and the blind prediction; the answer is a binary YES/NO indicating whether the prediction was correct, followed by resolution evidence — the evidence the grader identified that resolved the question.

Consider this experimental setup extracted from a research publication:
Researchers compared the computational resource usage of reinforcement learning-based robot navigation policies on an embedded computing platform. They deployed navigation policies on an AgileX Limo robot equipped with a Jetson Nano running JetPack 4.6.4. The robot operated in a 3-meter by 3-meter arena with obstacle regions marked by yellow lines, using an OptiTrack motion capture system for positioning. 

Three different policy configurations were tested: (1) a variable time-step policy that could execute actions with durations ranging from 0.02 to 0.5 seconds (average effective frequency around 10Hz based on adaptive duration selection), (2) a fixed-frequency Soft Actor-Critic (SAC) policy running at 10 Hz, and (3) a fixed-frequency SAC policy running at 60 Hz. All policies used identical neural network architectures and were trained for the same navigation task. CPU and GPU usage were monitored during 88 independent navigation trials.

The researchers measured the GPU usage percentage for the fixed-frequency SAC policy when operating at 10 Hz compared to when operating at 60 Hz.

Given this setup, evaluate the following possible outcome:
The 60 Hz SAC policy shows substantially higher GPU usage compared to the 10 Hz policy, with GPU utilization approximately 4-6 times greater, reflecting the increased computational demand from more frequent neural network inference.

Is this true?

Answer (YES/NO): NO